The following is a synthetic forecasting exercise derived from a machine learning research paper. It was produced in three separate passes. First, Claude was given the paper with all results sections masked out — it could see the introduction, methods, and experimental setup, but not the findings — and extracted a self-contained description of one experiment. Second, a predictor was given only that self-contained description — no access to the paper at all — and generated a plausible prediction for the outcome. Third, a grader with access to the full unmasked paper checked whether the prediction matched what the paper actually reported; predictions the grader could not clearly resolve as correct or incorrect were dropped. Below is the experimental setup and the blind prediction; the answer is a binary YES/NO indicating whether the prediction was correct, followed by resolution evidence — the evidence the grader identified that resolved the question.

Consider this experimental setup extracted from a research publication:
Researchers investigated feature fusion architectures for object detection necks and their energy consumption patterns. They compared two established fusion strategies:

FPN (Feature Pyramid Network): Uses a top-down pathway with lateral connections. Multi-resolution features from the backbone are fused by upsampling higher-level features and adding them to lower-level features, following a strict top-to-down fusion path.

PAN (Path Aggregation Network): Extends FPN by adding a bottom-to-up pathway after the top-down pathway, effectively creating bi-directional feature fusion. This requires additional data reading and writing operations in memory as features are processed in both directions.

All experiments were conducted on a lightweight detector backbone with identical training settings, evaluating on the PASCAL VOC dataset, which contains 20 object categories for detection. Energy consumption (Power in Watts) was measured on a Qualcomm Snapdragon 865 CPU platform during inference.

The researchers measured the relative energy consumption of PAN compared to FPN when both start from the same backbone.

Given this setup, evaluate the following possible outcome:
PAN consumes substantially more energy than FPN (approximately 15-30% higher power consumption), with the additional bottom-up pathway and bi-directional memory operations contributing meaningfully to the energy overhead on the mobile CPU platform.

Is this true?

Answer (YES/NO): NO